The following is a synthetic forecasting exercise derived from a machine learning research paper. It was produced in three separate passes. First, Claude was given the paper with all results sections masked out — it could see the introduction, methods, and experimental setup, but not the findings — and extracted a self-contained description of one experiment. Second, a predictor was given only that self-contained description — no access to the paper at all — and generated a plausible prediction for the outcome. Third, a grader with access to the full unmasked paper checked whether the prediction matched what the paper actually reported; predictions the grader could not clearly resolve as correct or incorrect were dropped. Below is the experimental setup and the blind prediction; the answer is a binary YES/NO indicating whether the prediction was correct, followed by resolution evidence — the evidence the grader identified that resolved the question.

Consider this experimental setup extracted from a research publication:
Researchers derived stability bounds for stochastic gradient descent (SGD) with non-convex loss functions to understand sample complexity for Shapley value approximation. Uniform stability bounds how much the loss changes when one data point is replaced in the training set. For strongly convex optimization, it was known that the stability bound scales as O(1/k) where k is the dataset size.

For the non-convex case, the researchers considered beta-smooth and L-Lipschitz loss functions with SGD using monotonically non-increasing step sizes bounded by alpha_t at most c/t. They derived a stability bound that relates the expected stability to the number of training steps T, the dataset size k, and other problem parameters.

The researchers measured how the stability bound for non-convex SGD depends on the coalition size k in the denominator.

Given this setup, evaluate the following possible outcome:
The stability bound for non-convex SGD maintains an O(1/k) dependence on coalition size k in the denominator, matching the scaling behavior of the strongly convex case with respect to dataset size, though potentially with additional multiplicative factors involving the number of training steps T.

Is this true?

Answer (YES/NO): YES